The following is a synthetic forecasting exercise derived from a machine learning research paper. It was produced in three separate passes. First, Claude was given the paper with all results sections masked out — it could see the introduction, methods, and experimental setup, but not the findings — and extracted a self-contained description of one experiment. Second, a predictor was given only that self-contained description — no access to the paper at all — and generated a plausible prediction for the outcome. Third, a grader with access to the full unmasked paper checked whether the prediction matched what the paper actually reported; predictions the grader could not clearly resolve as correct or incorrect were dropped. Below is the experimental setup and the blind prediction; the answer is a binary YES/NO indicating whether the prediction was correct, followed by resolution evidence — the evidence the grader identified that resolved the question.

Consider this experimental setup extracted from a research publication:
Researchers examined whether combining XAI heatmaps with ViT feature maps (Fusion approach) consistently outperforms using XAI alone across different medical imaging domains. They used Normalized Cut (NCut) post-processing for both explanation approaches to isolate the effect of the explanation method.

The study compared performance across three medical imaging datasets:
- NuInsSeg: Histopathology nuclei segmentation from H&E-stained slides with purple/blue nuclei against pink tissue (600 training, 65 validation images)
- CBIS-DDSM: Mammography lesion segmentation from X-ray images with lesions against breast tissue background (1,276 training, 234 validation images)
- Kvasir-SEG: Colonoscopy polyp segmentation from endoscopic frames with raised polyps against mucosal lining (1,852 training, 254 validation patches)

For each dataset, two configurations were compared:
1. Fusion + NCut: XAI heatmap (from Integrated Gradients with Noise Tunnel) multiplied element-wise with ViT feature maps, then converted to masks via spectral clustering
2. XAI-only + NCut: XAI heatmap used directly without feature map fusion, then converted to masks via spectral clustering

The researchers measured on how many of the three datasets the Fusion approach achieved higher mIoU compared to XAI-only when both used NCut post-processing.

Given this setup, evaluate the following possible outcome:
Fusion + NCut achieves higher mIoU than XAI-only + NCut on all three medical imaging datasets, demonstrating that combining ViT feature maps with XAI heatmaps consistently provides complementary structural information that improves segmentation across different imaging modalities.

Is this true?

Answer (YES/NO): NO